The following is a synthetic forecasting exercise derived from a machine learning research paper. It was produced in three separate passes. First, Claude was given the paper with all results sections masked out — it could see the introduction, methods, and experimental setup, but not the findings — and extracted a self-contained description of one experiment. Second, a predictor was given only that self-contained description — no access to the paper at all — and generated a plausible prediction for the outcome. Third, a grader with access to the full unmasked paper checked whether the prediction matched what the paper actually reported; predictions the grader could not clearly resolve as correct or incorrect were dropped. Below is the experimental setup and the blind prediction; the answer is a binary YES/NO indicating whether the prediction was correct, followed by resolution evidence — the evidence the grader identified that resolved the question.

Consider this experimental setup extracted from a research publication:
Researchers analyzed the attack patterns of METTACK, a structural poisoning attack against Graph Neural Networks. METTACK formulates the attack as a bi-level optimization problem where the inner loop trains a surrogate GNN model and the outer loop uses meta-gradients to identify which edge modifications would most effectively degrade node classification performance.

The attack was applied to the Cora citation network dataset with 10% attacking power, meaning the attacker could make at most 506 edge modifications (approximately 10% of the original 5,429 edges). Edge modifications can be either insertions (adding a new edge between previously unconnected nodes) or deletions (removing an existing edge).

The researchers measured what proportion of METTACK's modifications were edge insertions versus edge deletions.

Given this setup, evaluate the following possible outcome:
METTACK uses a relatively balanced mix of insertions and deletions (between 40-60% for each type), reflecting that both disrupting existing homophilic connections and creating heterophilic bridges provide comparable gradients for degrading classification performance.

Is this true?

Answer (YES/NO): NO